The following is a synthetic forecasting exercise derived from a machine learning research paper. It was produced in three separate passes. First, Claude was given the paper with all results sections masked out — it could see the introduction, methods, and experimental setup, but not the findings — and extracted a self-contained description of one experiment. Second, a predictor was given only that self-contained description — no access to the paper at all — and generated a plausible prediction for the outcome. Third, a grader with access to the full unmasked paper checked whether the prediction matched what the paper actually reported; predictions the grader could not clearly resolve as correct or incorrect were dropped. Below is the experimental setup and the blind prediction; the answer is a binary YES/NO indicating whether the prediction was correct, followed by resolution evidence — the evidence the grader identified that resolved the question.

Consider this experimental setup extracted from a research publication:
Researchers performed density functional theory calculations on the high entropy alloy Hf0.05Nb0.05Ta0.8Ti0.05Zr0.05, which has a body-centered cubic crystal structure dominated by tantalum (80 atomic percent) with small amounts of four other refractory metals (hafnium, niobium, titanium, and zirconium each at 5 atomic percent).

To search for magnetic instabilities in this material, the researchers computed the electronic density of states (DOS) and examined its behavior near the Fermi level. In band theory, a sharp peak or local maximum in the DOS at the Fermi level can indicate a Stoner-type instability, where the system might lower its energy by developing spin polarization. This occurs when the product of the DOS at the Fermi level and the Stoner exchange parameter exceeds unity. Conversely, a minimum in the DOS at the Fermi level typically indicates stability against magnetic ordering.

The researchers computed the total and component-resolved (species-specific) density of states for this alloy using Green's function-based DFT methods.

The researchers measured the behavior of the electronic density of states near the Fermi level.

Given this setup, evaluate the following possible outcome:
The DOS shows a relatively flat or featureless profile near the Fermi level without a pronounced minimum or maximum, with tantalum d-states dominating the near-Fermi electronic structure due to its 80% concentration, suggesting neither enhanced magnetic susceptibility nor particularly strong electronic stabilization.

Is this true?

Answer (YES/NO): NO